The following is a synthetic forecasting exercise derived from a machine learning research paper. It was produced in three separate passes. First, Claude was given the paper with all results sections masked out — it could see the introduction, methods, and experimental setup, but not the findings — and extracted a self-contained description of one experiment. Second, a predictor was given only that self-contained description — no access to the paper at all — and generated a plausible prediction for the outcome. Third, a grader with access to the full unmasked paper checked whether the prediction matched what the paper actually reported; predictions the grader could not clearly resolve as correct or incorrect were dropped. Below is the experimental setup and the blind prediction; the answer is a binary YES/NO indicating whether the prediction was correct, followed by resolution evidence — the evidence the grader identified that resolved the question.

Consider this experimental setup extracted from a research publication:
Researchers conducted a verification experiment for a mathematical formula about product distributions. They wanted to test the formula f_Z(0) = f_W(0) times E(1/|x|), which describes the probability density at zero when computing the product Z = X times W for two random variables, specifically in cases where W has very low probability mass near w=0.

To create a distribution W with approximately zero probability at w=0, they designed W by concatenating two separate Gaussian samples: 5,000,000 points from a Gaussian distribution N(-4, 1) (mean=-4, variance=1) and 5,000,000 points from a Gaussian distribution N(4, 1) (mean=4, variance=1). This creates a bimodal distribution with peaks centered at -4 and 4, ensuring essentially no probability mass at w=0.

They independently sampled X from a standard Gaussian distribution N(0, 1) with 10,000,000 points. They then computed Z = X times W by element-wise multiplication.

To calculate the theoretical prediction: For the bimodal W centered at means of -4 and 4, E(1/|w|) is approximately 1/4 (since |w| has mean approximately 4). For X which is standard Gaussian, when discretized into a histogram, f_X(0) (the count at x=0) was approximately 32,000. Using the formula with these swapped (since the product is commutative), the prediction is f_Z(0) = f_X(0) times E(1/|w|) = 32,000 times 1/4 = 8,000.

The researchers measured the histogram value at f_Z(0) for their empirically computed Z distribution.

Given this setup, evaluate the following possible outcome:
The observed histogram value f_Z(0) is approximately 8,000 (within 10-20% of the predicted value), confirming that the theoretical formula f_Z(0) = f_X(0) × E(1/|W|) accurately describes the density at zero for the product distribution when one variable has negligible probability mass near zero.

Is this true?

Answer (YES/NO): YES